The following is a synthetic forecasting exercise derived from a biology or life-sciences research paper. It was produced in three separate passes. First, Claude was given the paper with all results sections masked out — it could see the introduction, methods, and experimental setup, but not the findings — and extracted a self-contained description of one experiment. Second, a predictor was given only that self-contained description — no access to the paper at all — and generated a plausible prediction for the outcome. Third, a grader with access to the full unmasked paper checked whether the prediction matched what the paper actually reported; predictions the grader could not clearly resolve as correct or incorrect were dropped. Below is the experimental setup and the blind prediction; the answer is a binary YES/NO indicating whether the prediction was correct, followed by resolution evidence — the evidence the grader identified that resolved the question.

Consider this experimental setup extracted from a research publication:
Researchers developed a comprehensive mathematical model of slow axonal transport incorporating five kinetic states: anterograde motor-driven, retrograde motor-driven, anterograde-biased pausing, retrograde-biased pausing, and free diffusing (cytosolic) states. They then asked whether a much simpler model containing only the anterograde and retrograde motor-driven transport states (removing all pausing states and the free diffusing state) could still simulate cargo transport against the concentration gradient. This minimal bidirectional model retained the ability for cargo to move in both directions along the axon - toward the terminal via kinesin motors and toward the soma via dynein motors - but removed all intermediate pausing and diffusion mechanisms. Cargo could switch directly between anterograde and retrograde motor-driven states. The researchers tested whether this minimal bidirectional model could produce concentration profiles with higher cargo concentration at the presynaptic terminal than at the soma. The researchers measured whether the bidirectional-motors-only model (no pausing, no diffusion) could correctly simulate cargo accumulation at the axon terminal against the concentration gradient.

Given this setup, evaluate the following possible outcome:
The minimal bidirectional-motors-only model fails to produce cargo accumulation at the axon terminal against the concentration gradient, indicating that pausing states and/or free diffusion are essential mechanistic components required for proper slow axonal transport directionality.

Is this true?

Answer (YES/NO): NO